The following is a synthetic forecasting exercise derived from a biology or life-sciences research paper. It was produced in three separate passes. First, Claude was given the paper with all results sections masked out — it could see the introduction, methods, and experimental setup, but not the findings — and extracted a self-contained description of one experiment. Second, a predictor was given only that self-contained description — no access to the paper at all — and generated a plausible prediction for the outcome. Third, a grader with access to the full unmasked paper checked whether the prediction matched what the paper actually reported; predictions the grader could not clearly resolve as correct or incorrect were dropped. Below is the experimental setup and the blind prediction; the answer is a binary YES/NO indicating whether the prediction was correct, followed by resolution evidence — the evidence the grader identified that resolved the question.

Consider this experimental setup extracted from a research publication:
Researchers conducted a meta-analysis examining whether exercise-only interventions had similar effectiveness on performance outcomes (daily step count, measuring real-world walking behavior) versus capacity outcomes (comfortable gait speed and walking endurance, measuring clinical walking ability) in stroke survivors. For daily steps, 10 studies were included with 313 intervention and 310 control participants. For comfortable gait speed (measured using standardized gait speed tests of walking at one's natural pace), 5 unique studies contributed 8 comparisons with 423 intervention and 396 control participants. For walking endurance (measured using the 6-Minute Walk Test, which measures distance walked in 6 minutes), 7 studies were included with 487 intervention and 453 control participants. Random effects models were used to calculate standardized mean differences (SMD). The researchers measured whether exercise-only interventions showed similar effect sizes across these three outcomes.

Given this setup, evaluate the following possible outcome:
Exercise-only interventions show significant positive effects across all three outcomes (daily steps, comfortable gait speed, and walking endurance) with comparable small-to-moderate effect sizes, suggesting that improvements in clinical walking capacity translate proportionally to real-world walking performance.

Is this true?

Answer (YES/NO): NO